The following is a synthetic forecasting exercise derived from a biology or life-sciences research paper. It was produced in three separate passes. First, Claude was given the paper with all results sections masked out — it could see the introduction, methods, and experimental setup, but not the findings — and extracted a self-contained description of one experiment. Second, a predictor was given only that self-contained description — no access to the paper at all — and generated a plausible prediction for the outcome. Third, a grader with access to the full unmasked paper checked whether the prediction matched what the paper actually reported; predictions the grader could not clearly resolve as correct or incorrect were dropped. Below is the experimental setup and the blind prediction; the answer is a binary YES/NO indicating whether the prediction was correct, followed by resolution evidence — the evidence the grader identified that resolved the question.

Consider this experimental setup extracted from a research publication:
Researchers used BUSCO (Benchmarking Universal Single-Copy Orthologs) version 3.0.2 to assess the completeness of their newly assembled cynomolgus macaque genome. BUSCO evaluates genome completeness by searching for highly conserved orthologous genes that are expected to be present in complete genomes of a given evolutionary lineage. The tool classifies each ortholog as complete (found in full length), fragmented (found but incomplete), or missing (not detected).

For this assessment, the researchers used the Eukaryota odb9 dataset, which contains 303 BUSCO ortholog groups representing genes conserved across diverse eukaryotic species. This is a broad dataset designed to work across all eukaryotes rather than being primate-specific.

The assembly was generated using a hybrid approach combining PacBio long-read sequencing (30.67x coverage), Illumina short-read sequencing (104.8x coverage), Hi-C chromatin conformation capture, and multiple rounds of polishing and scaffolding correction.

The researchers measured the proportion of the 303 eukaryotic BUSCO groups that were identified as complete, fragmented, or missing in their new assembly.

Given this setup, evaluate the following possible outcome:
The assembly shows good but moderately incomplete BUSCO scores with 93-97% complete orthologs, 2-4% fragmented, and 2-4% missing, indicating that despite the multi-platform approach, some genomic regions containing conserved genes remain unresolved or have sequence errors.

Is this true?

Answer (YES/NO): NO